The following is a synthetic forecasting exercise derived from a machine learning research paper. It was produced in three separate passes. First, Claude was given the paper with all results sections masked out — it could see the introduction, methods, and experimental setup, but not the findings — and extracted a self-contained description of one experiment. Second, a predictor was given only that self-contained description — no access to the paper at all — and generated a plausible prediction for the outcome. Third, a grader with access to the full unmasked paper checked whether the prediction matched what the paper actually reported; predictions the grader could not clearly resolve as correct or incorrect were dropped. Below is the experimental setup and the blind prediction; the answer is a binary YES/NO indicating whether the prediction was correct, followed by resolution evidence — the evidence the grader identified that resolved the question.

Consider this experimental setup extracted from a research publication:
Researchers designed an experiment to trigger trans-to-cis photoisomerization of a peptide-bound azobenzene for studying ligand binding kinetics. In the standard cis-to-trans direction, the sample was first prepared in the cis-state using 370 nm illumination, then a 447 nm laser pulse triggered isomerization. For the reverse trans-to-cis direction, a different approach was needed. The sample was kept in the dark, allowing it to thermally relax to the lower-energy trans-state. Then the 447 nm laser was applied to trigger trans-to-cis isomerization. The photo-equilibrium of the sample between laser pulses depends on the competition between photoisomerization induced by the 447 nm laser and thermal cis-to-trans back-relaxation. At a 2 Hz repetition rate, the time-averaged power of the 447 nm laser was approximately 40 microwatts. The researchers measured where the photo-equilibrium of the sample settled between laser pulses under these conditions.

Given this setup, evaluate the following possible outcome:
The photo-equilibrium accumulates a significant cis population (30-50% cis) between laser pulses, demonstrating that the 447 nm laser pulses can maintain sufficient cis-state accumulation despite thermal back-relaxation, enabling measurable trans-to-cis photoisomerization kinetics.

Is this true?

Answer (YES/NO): NO